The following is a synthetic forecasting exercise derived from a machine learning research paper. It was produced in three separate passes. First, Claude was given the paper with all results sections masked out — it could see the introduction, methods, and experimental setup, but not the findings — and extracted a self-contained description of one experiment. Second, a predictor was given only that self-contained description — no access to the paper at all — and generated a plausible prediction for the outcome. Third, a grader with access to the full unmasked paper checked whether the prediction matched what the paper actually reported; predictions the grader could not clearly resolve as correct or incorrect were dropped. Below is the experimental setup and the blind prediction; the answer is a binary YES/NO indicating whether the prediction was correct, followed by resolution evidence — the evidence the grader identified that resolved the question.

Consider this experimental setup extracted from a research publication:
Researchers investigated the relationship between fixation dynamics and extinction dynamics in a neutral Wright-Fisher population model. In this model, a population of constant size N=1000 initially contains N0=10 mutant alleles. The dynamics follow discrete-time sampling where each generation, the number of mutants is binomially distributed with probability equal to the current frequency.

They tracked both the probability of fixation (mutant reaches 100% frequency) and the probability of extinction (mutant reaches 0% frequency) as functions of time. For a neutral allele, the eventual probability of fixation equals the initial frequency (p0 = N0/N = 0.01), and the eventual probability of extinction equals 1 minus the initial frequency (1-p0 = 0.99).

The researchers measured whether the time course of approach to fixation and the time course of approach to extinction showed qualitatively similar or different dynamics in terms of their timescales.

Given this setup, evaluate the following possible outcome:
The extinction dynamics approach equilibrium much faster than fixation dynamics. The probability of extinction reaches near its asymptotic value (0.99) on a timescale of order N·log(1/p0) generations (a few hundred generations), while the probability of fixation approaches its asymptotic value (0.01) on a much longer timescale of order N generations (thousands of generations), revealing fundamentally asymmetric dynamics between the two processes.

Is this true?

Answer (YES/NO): NO